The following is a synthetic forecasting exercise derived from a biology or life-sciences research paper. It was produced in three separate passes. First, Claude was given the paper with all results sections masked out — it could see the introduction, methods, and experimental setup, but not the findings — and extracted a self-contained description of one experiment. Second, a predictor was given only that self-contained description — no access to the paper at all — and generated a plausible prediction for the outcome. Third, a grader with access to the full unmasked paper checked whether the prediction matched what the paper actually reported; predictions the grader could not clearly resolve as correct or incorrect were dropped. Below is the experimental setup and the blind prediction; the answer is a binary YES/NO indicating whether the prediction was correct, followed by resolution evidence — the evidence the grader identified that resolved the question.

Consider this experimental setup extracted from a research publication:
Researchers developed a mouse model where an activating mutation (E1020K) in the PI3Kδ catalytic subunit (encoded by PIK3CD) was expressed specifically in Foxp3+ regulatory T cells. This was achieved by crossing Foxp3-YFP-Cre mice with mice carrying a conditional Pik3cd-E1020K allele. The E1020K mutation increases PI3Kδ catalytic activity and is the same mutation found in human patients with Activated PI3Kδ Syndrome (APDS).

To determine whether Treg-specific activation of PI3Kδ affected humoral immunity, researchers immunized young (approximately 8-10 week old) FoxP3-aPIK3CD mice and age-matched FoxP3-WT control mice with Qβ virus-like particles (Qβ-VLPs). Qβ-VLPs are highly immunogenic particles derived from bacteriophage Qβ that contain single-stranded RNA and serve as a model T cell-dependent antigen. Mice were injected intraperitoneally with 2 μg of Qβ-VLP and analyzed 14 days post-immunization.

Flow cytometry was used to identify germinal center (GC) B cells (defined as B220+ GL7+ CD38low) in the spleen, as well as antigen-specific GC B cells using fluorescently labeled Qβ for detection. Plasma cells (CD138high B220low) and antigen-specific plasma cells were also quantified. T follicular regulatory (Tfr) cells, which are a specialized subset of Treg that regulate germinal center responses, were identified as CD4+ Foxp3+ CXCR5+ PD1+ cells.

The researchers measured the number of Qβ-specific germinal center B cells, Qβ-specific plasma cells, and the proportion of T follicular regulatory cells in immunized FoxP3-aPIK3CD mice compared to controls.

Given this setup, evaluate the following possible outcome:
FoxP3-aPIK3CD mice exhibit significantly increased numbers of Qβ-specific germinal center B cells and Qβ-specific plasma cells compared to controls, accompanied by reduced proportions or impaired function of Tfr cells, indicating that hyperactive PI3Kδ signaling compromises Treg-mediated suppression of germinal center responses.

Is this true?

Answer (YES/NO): YES